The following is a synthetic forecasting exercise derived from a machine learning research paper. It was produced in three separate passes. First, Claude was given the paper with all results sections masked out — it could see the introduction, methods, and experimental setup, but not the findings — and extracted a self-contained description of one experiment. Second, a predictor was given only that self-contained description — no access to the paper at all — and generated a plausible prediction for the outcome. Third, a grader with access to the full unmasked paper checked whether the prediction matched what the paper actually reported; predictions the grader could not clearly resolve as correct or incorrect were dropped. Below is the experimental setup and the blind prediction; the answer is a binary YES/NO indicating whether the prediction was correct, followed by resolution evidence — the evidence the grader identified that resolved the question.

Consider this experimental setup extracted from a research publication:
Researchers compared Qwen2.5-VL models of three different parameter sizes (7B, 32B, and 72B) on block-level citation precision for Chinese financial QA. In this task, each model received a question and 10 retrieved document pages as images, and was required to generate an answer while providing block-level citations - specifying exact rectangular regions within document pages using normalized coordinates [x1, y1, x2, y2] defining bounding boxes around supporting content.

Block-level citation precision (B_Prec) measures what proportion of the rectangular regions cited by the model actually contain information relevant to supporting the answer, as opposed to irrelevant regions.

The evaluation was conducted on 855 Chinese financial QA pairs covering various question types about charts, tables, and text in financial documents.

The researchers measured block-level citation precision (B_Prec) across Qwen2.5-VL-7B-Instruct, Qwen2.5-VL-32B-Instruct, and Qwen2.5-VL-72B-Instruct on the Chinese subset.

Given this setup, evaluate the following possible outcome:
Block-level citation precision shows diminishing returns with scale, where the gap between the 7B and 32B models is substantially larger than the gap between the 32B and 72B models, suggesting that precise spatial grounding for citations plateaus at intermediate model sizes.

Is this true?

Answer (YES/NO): YES